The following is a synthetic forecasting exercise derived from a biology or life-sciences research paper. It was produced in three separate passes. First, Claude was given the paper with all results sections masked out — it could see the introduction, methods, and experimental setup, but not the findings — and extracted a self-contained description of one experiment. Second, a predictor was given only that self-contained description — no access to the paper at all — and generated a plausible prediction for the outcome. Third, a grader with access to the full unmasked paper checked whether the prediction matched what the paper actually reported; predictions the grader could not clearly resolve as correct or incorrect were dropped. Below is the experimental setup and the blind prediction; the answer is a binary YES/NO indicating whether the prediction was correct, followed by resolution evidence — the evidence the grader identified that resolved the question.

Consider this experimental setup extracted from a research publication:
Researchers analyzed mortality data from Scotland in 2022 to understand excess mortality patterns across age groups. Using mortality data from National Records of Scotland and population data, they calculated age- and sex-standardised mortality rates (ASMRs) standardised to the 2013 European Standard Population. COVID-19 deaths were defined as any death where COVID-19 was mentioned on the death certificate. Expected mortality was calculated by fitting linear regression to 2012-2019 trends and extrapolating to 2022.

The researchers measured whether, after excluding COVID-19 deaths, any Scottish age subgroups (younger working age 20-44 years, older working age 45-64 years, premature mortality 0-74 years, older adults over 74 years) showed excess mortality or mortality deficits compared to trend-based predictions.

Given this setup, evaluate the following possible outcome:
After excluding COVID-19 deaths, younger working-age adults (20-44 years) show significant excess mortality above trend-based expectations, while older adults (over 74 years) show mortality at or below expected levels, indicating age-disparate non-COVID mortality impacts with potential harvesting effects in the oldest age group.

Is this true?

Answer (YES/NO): NO